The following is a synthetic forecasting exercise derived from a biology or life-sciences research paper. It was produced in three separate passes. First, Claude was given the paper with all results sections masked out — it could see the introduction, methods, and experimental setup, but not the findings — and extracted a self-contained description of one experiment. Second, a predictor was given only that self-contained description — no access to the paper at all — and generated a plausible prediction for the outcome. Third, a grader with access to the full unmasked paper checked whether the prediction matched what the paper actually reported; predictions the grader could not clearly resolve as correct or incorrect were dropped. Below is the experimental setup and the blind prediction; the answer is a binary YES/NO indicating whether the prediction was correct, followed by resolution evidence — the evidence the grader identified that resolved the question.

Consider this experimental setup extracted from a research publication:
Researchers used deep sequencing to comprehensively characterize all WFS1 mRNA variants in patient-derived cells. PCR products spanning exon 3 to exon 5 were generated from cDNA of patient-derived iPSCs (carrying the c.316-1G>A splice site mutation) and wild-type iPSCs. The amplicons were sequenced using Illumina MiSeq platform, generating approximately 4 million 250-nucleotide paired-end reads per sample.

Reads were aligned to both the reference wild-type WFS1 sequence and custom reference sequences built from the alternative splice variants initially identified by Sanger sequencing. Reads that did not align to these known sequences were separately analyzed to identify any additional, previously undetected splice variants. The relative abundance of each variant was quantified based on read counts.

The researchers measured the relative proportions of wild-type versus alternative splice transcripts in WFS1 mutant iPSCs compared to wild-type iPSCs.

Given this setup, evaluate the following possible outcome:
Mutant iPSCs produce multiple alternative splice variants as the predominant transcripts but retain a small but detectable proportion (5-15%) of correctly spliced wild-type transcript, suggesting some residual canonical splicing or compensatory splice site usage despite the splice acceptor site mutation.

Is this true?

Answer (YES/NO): NO